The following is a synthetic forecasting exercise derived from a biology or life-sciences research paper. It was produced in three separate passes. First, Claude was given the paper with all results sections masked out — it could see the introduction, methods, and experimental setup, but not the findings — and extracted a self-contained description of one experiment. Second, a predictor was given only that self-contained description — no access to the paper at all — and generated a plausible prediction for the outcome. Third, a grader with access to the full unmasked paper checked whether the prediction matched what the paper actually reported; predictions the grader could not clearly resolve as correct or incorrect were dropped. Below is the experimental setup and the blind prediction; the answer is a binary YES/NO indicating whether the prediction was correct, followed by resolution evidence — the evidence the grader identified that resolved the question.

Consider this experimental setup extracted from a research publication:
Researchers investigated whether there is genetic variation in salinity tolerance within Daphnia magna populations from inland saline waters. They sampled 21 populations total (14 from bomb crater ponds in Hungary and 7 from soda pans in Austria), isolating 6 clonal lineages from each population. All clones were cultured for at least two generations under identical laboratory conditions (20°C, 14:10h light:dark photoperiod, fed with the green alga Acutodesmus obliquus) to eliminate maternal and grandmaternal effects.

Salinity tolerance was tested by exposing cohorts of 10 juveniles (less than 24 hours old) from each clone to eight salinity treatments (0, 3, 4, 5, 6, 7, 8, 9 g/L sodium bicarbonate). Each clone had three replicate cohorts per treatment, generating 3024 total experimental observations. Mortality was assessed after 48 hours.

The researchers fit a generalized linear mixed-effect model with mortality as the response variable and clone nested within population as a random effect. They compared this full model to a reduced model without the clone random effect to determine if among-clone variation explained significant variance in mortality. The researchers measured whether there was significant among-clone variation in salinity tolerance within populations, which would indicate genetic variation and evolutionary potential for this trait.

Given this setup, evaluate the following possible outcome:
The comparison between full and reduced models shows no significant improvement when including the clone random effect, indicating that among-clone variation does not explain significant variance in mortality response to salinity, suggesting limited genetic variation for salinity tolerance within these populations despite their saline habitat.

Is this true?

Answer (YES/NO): NO